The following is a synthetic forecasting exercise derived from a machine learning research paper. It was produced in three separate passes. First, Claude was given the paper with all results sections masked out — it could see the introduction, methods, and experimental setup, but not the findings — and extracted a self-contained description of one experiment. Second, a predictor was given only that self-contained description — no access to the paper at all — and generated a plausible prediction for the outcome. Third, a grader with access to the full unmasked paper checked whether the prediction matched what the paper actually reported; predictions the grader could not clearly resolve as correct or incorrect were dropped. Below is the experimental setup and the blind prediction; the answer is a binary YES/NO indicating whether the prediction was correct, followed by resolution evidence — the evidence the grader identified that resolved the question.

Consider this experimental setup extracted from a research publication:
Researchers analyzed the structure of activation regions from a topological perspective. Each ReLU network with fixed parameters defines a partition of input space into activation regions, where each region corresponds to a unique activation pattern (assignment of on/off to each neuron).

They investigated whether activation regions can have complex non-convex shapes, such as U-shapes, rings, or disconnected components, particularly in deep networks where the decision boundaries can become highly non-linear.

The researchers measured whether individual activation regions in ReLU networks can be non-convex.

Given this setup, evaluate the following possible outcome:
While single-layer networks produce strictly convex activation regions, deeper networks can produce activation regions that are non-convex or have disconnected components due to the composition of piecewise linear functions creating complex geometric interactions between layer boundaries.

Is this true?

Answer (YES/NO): NO